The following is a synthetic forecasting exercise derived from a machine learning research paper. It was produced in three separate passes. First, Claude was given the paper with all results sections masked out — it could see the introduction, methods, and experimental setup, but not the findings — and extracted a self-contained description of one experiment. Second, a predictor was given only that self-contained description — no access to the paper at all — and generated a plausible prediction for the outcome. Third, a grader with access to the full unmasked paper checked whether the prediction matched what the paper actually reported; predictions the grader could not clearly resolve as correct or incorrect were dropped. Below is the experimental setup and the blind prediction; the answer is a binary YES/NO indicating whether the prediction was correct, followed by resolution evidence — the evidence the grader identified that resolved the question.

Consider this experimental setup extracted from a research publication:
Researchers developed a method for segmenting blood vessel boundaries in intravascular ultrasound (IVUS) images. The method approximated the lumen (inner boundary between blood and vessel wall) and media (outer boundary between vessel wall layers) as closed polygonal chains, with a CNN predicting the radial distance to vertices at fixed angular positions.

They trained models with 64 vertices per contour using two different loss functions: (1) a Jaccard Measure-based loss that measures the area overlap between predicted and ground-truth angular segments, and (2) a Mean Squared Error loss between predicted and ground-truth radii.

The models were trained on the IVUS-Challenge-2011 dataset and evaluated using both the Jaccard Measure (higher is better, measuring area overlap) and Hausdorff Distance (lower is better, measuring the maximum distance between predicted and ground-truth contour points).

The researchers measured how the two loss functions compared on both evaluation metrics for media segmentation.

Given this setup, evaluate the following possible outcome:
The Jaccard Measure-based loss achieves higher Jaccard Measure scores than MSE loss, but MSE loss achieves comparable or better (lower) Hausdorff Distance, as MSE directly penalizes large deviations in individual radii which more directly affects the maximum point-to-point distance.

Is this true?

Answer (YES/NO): NO